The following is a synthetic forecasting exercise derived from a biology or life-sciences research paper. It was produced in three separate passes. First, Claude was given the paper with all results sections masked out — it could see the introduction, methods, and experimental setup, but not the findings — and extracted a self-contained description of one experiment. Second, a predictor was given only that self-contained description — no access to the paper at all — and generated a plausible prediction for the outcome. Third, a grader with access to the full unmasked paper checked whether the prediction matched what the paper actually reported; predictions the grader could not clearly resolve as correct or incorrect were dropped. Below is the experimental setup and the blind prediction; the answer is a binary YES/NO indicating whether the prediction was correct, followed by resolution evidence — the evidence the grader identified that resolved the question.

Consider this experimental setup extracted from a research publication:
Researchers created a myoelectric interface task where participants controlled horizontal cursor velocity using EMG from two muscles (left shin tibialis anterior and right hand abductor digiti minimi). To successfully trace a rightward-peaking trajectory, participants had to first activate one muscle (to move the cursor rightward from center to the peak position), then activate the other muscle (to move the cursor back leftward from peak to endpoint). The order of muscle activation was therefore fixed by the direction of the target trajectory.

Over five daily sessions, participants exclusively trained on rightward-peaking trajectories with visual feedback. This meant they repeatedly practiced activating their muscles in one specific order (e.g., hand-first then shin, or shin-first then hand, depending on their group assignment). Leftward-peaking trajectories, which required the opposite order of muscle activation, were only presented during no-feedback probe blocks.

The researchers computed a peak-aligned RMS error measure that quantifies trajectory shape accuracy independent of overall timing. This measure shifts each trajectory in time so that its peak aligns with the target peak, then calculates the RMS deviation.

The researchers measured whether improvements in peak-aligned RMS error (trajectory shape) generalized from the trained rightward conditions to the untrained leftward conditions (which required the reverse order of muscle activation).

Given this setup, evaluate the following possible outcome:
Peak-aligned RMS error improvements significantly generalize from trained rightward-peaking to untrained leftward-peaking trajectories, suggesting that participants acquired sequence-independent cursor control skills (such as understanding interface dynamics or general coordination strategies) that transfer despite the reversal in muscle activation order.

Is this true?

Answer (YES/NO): NO